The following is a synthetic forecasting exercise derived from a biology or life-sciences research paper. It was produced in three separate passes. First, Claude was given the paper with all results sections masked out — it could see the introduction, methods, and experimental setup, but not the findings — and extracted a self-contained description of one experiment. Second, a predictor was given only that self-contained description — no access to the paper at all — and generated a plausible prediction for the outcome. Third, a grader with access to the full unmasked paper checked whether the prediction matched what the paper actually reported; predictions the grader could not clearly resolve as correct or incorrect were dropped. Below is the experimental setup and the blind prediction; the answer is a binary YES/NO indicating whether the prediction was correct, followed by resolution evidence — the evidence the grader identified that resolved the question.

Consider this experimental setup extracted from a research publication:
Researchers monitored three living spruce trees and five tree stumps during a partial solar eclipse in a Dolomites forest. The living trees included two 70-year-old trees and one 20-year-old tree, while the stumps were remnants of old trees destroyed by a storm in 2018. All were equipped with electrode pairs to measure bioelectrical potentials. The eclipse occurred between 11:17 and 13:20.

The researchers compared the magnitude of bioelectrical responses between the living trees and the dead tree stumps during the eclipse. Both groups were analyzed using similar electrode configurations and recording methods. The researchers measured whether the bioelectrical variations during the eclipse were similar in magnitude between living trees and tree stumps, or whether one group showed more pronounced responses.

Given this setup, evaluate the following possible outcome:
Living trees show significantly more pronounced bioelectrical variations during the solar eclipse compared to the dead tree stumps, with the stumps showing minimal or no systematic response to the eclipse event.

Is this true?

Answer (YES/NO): NO